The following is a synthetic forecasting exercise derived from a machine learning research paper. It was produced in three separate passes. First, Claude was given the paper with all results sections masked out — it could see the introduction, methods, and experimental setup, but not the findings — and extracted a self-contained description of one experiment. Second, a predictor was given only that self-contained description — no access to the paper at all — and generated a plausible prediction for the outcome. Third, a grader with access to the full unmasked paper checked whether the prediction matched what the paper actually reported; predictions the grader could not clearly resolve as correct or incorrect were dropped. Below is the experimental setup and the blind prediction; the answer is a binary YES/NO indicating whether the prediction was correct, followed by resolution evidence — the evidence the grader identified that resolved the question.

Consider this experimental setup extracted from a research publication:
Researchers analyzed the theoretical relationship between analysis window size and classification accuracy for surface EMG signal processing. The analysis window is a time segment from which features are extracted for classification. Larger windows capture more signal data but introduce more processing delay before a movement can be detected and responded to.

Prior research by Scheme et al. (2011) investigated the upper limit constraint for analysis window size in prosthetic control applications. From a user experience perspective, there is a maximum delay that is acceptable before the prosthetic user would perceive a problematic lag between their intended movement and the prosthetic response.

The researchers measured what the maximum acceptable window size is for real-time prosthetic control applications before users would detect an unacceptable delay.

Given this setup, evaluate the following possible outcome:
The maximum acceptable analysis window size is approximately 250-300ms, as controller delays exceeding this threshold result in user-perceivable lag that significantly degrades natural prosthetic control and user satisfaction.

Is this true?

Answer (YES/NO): YES